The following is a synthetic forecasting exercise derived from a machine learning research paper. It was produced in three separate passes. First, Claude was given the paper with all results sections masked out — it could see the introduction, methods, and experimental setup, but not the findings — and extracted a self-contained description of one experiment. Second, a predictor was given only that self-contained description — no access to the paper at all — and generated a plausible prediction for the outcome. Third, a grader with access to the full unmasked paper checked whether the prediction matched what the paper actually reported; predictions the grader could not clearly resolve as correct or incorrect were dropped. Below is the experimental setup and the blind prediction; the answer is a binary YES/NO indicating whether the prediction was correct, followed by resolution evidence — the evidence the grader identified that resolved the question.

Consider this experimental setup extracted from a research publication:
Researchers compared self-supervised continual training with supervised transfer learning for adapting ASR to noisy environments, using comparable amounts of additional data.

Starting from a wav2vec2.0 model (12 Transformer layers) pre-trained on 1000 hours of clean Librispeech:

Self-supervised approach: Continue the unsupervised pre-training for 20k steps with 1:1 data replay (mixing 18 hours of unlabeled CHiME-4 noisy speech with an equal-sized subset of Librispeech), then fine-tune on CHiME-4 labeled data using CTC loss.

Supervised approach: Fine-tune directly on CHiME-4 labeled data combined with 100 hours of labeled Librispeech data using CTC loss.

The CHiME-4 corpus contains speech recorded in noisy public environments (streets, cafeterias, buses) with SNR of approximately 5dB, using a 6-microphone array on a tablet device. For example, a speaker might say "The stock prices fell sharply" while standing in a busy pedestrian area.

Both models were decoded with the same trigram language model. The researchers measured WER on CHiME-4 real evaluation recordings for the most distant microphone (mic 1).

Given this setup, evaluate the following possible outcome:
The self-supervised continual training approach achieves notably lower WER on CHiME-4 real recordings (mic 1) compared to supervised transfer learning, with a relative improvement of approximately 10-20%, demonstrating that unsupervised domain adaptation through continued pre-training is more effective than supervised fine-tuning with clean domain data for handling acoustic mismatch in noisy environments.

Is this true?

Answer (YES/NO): NO